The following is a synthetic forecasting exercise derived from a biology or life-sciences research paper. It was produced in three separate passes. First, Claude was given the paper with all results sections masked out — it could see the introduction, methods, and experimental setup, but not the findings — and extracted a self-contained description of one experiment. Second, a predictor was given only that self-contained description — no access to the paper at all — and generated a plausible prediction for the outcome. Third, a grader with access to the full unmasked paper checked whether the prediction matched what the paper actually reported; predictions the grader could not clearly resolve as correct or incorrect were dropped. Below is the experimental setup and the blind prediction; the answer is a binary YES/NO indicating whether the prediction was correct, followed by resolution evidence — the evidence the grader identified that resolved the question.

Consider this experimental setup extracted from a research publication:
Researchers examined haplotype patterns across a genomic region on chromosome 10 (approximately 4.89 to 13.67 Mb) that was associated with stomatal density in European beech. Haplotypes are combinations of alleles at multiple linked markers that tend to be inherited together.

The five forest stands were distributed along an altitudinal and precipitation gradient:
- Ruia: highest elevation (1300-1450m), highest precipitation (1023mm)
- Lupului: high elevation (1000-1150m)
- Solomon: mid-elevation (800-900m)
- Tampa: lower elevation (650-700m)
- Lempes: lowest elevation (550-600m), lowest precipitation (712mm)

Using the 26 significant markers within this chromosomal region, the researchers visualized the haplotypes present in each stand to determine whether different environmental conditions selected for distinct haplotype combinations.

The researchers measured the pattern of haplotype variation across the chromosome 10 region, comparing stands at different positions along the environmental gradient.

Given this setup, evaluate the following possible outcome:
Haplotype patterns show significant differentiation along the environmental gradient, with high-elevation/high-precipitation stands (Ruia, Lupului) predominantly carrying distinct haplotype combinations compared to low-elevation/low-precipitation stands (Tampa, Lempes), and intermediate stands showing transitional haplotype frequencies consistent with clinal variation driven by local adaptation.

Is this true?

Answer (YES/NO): NO